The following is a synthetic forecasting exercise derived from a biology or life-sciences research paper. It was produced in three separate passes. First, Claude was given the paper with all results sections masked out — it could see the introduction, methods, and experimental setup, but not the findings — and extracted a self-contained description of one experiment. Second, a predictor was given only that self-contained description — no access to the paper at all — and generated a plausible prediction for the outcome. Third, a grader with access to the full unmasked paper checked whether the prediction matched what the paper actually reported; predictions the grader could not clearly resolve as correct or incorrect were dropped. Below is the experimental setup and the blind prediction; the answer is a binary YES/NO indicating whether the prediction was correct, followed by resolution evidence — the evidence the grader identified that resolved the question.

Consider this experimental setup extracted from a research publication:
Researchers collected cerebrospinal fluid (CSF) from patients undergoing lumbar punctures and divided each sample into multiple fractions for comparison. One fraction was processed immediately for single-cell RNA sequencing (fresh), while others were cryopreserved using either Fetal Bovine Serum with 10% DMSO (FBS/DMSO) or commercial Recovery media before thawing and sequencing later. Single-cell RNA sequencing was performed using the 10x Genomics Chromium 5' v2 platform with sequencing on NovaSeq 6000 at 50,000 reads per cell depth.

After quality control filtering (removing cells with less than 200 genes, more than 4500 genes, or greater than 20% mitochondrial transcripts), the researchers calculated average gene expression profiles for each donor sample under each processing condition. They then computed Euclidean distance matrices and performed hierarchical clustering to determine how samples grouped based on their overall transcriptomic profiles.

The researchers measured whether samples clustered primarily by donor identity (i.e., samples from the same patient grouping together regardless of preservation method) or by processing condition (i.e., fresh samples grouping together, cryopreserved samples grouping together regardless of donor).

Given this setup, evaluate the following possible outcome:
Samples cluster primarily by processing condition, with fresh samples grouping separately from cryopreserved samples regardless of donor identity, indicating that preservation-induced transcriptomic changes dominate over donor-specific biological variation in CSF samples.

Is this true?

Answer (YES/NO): NO